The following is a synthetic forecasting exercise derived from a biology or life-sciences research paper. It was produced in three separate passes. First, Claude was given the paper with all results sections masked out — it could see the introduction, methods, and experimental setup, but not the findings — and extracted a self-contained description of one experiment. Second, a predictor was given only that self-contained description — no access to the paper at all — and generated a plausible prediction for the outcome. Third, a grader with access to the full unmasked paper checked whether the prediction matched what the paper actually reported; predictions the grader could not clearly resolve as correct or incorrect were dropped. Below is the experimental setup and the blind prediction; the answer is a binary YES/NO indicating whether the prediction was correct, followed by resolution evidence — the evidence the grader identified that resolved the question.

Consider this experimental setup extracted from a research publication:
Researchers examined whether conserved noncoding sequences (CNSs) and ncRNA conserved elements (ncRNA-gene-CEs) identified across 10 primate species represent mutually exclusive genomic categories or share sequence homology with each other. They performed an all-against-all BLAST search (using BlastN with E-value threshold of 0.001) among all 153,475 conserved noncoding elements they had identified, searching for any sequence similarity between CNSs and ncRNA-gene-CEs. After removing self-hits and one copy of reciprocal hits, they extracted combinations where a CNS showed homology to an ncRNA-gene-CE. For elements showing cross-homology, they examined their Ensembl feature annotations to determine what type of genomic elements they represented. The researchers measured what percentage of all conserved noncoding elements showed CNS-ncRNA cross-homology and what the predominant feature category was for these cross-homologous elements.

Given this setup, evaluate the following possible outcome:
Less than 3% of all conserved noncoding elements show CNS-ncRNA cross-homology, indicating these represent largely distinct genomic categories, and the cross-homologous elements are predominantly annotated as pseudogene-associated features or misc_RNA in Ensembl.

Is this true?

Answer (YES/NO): NO